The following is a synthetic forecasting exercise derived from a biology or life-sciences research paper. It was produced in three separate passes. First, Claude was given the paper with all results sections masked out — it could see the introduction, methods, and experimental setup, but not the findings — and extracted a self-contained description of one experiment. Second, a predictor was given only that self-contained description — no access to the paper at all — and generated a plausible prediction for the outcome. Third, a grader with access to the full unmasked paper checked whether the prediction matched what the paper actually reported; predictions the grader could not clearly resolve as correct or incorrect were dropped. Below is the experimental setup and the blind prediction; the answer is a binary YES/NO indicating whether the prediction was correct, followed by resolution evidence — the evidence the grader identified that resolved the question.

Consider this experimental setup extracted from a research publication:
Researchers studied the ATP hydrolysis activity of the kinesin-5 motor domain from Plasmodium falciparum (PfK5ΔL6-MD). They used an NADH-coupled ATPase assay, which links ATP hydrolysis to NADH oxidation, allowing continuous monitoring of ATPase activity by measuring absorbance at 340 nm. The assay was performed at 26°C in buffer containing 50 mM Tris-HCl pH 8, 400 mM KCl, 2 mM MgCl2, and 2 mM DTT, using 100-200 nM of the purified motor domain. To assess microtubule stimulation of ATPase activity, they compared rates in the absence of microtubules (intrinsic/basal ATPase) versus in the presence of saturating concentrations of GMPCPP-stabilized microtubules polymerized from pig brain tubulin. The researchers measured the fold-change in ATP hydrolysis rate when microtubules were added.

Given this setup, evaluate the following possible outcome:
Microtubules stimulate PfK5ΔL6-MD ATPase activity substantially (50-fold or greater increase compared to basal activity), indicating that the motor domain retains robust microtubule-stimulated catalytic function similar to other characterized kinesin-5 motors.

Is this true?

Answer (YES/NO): NO